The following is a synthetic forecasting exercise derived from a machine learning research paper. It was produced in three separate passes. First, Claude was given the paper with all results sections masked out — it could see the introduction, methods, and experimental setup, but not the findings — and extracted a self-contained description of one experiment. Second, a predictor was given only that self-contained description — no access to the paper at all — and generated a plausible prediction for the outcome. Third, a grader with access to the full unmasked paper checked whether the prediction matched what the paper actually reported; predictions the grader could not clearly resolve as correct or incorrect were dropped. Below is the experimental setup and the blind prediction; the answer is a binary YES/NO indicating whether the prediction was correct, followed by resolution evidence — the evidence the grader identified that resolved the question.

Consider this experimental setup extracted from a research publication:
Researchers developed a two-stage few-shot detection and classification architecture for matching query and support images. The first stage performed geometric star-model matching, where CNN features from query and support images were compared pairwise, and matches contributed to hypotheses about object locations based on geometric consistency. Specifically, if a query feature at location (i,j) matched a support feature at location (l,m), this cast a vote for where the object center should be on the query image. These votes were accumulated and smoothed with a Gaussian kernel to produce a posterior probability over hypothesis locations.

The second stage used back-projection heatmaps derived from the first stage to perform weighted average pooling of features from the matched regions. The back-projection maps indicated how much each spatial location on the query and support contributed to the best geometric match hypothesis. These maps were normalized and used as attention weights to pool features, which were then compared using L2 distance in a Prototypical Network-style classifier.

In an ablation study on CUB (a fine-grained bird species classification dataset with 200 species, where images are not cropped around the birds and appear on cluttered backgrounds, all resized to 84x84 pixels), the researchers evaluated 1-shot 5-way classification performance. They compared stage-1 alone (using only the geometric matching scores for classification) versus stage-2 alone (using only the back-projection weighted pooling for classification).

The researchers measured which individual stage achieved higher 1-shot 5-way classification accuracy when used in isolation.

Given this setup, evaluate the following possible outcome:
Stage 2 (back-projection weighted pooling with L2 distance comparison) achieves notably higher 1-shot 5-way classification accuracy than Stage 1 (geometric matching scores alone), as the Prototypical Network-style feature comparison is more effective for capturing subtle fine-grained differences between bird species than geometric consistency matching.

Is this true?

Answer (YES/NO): NO